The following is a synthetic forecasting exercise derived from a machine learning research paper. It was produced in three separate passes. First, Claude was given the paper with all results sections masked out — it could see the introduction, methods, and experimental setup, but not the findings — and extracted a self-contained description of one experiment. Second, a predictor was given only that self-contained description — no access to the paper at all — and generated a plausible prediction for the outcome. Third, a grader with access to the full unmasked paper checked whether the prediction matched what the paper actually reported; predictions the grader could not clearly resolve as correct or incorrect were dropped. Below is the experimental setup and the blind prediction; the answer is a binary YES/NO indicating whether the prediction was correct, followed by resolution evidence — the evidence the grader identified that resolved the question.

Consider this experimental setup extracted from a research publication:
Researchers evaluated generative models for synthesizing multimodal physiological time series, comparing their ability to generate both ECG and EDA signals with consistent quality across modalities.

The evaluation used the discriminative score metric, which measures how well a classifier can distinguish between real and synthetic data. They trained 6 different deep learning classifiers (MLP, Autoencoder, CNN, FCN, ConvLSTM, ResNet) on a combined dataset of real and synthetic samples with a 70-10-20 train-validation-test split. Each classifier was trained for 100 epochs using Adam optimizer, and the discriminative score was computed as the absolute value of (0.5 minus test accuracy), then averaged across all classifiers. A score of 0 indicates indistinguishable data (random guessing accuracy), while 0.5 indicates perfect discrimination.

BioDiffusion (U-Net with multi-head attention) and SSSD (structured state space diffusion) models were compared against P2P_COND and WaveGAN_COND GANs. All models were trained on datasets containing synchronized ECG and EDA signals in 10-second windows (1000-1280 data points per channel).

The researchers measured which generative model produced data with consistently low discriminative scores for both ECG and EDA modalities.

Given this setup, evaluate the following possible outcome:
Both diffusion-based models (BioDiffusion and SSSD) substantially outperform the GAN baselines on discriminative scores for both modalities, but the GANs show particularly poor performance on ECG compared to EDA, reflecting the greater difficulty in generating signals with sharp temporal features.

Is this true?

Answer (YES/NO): NO